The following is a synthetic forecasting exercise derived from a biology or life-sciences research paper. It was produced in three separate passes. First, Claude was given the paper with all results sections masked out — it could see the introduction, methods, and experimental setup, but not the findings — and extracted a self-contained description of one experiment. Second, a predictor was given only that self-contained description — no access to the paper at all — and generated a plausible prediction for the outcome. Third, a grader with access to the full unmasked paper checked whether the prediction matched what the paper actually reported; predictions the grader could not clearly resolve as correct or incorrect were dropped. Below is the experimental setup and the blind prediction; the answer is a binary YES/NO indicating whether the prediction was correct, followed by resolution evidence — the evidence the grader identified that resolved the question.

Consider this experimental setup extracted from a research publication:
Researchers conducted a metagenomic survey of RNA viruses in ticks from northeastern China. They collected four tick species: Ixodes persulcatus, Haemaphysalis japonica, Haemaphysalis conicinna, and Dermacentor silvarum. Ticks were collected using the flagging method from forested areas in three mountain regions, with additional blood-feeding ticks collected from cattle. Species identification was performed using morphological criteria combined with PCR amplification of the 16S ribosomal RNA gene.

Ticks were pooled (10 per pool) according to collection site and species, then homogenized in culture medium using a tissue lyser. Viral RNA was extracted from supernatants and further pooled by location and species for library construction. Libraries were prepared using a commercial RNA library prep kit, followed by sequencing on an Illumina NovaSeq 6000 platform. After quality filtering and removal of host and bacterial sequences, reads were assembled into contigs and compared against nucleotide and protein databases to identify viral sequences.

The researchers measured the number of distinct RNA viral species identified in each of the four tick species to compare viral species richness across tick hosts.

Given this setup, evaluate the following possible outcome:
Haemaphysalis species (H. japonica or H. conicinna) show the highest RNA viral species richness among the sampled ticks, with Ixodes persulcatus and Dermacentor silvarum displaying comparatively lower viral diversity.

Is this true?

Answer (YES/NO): NO